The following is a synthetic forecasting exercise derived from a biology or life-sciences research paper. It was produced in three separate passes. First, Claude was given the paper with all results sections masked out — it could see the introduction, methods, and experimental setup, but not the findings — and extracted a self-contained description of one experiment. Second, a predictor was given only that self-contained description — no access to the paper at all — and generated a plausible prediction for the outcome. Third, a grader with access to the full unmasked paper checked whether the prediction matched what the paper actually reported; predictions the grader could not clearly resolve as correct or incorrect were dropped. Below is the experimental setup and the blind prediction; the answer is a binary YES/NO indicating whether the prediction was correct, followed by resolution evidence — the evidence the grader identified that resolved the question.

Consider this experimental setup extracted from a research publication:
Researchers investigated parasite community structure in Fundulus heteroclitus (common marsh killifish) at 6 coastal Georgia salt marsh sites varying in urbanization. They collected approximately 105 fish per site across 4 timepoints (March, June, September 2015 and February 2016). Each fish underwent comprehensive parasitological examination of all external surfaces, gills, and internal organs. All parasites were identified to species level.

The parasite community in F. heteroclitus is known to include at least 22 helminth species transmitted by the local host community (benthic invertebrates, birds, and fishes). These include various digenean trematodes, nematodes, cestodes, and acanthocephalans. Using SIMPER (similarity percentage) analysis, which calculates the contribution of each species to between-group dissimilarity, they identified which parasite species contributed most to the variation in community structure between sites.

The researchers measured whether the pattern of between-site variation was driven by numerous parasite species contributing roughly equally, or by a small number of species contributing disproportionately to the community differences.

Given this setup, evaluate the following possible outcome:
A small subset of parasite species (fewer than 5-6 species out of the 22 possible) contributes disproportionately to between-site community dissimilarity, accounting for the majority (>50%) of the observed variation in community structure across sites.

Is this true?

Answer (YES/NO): YES